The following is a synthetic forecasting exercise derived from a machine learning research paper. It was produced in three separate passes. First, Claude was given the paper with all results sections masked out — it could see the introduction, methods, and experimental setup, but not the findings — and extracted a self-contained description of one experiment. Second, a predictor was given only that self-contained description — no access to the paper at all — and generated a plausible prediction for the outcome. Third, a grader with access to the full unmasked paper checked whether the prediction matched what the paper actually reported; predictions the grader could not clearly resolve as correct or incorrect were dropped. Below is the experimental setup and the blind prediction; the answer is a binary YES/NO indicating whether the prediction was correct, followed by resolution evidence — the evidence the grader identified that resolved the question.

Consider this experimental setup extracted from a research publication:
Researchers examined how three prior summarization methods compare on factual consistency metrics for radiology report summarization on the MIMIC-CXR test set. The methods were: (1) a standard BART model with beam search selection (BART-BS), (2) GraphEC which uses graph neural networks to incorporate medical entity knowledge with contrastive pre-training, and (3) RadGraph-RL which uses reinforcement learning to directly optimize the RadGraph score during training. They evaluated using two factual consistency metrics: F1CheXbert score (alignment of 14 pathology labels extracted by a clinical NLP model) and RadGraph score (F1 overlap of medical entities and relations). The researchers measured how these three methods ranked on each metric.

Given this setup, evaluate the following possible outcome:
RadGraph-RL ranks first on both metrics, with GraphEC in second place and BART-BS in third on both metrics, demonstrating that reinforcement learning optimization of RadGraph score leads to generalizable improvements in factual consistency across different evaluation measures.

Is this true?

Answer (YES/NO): NO